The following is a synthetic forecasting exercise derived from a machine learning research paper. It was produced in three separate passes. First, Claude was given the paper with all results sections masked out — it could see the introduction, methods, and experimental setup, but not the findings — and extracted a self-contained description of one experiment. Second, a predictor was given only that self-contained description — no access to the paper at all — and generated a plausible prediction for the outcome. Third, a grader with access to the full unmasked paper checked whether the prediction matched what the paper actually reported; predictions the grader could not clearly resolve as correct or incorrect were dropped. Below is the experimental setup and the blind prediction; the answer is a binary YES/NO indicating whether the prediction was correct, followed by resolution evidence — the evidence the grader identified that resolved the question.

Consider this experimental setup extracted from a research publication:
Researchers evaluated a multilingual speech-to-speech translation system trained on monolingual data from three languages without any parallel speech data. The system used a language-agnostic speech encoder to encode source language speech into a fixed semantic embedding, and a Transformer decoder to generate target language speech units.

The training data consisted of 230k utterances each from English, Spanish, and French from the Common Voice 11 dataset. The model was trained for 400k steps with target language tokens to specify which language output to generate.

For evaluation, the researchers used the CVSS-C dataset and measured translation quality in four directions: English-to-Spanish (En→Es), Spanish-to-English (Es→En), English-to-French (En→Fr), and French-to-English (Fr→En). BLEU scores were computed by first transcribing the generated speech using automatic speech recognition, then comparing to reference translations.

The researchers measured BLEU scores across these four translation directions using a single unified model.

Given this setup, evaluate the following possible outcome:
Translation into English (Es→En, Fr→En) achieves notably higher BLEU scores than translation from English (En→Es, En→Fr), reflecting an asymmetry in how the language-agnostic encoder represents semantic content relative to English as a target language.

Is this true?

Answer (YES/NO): NO